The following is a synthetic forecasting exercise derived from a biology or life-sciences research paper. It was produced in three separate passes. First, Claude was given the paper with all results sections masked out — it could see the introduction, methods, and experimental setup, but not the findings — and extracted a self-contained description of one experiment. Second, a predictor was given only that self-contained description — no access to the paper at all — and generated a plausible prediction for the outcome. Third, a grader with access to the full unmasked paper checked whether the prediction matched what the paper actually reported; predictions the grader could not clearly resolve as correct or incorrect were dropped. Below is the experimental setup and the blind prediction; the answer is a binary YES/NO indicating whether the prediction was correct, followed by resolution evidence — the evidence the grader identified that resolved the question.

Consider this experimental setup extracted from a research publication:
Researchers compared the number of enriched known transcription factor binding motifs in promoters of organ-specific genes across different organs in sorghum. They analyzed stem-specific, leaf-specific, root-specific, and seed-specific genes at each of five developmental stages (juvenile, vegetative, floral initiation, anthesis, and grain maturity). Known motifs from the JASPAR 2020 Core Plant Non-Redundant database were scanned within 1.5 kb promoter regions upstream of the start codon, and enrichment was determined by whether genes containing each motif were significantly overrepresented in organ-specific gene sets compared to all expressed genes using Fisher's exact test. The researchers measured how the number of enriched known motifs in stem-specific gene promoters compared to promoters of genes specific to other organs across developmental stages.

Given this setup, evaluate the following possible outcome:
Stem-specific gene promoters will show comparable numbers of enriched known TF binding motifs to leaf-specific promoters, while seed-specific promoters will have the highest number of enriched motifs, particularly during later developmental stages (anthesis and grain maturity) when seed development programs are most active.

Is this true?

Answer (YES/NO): NO